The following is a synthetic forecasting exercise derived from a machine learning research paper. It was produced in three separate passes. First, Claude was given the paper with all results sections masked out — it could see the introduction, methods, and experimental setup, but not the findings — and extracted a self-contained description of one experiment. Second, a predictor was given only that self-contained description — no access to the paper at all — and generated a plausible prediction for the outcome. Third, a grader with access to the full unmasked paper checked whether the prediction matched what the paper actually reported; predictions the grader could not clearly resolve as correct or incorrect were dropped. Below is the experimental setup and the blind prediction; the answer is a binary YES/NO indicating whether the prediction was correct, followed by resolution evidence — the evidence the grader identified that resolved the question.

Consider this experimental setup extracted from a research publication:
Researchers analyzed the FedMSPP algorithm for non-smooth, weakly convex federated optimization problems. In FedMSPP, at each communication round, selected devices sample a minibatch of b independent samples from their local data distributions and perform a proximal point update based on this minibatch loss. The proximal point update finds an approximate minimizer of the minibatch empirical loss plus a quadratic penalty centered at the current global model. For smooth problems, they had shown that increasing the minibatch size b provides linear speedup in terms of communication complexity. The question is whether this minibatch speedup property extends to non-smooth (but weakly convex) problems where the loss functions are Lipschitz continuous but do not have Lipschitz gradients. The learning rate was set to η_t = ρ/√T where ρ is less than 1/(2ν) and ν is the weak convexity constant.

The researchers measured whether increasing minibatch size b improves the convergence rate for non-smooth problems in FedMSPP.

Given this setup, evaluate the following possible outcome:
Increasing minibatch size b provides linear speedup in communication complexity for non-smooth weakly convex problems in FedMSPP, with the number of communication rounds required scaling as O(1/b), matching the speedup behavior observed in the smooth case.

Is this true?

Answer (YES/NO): NO